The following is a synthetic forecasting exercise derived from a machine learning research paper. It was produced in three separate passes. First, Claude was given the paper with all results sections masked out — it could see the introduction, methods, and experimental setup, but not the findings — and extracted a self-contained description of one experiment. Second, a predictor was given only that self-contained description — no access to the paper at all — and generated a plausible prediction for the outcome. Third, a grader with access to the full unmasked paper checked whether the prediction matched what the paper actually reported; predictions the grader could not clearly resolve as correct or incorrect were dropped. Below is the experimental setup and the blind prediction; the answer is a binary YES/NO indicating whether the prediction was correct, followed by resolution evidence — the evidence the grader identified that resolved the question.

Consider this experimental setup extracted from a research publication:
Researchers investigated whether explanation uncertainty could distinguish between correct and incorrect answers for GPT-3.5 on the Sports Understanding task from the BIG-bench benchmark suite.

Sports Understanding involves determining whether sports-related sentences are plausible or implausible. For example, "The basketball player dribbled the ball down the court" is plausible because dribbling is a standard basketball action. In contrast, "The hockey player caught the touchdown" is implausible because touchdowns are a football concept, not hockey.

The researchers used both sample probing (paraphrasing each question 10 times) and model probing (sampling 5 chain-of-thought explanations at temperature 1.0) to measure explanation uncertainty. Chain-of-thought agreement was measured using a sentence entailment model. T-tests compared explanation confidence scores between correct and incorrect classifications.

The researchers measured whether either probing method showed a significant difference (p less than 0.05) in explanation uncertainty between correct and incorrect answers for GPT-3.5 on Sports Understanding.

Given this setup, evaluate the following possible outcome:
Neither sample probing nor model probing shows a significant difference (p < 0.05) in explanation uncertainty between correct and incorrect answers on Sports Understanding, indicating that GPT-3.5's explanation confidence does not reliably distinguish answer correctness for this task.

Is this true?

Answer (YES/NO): YES